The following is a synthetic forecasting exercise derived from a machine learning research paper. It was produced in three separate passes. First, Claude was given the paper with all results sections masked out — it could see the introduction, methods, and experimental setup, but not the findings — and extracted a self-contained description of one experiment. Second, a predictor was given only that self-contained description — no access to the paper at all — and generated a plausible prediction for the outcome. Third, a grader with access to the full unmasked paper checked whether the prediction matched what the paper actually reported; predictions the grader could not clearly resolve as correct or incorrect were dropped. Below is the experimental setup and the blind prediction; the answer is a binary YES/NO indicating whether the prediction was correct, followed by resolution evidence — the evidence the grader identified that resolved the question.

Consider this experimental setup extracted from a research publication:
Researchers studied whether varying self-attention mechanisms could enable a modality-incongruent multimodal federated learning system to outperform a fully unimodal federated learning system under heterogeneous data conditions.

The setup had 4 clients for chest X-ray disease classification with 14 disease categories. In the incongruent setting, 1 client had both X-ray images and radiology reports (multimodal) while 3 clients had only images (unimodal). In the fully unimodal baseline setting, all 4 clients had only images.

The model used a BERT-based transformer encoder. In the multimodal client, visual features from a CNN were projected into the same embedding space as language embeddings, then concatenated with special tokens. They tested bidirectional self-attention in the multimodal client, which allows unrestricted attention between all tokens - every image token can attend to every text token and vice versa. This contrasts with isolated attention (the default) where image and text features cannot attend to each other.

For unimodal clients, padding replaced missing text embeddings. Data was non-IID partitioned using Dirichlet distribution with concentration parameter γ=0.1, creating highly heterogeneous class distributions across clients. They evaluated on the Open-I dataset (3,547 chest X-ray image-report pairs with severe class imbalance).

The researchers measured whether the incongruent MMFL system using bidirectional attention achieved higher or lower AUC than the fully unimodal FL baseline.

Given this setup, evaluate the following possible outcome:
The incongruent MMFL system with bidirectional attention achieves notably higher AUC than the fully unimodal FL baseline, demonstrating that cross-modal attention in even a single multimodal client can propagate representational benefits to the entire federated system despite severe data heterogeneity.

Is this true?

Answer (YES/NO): NO